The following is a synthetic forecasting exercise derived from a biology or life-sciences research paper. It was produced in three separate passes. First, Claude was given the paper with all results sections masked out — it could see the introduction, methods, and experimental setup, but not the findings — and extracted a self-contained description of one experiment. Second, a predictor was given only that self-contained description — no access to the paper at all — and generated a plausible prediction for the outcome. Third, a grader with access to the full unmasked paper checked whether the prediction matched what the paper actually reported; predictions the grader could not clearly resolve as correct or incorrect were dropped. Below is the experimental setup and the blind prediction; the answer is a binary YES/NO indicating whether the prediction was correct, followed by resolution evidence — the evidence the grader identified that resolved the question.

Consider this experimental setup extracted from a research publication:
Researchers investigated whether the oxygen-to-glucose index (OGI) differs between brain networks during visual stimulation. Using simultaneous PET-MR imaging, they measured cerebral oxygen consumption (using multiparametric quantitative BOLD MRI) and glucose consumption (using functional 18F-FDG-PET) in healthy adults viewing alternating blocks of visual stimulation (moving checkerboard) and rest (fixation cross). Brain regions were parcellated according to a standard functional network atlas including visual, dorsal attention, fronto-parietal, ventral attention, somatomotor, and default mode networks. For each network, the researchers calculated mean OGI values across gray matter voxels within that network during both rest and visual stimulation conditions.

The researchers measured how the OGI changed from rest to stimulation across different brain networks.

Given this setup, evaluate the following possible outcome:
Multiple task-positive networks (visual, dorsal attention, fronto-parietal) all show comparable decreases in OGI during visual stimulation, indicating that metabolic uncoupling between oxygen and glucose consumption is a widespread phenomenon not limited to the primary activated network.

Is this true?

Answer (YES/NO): NO